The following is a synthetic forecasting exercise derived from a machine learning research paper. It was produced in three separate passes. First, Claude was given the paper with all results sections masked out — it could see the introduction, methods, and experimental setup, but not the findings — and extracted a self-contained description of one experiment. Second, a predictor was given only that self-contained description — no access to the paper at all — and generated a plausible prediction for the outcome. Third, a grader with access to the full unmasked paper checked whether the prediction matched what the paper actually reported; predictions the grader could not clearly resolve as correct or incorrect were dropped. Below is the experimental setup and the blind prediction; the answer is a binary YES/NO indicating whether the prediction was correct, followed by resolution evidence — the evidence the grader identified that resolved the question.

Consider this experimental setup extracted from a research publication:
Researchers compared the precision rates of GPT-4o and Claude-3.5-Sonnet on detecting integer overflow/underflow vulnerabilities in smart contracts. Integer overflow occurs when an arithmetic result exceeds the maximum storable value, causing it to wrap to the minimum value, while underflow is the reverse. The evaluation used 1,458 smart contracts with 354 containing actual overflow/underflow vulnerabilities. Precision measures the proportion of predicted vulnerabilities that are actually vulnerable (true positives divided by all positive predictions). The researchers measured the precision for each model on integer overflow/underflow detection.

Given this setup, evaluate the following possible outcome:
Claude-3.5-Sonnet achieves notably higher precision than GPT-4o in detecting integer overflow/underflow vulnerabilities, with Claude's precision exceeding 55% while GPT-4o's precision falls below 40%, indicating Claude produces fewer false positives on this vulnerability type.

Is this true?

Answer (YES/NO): NO